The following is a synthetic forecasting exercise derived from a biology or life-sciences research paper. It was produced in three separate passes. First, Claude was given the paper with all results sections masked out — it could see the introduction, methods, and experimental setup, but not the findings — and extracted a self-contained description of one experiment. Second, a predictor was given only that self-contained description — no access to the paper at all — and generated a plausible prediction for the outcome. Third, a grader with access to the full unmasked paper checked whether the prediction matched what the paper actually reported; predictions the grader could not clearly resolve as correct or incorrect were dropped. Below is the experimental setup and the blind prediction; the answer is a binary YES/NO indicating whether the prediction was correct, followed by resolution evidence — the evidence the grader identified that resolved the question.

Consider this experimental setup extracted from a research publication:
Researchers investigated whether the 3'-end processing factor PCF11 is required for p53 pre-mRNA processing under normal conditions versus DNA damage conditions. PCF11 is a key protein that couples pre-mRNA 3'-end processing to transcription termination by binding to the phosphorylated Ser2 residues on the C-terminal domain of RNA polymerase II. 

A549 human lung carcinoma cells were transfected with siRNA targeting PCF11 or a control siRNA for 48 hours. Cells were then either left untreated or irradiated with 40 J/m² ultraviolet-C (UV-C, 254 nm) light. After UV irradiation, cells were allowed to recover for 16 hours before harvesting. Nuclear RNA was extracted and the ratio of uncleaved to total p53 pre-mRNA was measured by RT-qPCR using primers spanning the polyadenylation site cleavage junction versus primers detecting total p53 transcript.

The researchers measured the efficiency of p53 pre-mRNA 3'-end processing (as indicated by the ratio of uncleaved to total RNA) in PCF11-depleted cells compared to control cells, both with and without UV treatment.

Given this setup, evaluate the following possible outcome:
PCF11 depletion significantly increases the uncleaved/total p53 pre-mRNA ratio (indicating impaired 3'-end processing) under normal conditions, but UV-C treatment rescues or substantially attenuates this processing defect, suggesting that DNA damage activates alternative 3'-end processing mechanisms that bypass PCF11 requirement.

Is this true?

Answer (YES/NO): YES